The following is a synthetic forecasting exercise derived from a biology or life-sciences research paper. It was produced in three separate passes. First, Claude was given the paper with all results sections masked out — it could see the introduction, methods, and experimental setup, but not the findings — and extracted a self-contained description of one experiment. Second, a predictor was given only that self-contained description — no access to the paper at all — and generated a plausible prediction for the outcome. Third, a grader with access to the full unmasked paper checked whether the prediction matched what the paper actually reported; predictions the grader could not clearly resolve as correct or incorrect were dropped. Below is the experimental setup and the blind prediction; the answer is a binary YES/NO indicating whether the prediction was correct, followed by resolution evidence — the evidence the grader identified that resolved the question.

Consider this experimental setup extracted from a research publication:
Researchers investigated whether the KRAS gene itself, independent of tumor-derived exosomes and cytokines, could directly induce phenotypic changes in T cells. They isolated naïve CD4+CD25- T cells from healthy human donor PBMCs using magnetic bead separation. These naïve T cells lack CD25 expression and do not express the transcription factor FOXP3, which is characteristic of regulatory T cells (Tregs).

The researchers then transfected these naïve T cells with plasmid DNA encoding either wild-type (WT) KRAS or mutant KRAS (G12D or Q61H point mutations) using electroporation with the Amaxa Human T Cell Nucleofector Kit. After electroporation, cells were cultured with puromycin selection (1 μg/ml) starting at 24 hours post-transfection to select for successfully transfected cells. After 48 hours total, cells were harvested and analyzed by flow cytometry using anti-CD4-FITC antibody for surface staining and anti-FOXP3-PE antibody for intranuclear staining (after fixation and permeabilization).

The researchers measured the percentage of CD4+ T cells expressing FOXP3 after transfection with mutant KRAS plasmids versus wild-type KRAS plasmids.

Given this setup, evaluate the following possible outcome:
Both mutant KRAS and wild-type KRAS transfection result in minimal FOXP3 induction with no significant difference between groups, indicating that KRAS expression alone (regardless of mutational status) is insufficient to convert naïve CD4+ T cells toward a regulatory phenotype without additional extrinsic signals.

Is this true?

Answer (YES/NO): NO